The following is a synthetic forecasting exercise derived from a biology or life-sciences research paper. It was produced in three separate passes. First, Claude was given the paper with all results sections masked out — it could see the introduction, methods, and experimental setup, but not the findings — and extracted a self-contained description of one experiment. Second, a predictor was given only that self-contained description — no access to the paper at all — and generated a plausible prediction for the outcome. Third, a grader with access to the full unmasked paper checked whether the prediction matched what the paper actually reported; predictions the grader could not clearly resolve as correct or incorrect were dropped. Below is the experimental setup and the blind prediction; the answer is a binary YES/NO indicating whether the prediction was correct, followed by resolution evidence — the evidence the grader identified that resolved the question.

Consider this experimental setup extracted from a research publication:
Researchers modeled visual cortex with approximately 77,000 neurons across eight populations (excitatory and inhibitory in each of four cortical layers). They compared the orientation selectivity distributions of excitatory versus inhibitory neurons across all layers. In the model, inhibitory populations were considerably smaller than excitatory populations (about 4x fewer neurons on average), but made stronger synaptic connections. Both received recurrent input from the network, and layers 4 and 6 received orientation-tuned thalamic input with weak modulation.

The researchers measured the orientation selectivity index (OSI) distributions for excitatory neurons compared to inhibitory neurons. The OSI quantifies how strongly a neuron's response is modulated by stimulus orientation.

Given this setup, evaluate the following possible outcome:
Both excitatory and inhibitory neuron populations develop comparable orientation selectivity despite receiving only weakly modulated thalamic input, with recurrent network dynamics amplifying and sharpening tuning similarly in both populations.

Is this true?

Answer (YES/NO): NO